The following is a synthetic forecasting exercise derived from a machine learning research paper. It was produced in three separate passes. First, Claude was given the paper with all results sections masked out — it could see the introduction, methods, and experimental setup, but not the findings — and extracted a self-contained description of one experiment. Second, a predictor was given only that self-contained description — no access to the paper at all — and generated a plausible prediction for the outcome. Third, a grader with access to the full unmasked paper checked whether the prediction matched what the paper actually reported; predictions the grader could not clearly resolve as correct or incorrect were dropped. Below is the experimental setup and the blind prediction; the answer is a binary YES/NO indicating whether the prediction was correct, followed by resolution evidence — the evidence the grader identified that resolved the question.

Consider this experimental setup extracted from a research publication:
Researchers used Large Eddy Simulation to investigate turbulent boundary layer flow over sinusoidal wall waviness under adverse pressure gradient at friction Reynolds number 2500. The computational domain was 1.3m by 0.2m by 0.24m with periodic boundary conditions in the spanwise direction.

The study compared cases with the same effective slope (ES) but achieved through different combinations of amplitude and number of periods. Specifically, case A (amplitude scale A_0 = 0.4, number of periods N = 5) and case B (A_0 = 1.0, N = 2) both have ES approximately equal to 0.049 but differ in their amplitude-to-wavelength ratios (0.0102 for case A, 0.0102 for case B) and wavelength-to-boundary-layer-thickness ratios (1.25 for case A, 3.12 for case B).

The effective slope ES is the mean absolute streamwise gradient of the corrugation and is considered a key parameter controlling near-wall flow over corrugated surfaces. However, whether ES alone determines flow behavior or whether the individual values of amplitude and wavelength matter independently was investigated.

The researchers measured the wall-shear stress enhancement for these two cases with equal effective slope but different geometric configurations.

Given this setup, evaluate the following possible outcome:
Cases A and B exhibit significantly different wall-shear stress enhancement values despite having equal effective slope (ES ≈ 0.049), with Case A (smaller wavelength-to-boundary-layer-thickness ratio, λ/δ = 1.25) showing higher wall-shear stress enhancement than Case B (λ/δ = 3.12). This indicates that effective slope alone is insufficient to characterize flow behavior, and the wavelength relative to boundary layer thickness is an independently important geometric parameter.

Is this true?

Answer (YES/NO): NO